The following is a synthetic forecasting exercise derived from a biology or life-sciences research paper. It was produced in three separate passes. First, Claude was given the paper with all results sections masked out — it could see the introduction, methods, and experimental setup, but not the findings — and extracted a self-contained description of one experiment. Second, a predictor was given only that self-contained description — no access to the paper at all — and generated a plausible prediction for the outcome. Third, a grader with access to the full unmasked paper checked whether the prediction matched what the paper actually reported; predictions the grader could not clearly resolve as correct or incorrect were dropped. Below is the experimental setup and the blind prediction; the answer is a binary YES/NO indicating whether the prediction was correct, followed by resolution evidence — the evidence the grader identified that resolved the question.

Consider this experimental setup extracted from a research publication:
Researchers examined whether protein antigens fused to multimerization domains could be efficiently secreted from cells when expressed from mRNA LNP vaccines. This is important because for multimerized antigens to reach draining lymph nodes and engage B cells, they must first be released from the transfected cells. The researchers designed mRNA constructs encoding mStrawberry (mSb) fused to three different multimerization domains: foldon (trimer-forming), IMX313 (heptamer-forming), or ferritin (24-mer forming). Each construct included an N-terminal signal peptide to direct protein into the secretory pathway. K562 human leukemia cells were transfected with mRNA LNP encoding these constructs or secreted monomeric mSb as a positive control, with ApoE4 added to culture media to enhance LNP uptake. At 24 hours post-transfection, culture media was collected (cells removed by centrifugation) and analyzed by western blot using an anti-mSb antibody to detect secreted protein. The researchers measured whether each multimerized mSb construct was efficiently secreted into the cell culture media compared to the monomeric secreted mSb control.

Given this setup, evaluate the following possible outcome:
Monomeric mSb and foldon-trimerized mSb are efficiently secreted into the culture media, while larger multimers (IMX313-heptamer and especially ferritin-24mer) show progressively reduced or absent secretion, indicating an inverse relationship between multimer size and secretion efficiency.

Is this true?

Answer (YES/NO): NO